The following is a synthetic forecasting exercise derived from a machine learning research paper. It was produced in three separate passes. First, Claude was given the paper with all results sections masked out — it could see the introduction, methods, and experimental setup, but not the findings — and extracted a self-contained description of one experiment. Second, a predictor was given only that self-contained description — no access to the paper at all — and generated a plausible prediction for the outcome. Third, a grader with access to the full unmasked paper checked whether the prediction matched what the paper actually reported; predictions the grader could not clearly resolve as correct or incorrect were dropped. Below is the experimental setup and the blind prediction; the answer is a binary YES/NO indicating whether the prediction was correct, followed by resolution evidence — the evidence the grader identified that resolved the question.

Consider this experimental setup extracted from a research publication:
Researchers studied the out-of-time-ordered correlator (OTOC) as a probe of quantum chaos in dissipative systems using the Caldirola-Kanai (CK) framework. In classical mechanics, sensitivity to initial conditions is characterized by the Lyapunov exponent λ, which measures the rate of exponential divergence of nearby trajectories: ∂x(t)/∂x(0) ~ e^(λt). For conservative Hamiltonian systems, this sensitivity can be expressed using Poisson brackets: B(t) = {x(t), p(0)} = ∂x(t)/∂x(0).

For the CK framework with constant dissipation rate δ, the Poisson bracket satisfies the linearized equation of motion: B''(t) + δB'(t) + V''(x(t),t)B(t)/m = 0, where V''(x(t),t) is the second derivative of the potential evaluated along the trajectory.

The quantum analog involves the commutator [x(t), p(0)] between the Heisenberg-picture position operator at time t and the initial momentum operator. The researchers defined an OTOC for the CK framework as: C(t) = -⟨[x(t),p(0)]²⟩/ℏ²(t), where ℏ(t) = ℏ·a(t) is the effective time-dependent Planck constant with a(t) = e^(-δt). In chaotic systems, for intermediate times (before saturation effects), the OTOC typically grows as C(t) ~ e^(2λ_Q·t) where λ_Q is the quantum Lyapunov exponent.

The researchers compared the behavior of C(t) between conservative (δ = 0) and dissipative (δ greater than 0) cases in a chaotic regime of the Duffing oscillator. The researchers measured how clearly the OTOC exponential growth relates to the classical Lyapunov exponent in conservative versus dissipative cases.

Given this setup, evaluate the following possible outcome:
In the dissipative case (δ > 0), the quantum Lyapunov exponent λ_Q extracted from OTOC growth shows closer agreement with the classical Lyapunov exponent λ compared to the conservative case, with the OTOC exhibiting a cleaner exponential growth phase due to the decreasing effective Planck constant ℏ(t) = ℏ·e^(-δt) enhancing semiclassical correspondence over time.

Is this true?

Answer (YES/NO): YES